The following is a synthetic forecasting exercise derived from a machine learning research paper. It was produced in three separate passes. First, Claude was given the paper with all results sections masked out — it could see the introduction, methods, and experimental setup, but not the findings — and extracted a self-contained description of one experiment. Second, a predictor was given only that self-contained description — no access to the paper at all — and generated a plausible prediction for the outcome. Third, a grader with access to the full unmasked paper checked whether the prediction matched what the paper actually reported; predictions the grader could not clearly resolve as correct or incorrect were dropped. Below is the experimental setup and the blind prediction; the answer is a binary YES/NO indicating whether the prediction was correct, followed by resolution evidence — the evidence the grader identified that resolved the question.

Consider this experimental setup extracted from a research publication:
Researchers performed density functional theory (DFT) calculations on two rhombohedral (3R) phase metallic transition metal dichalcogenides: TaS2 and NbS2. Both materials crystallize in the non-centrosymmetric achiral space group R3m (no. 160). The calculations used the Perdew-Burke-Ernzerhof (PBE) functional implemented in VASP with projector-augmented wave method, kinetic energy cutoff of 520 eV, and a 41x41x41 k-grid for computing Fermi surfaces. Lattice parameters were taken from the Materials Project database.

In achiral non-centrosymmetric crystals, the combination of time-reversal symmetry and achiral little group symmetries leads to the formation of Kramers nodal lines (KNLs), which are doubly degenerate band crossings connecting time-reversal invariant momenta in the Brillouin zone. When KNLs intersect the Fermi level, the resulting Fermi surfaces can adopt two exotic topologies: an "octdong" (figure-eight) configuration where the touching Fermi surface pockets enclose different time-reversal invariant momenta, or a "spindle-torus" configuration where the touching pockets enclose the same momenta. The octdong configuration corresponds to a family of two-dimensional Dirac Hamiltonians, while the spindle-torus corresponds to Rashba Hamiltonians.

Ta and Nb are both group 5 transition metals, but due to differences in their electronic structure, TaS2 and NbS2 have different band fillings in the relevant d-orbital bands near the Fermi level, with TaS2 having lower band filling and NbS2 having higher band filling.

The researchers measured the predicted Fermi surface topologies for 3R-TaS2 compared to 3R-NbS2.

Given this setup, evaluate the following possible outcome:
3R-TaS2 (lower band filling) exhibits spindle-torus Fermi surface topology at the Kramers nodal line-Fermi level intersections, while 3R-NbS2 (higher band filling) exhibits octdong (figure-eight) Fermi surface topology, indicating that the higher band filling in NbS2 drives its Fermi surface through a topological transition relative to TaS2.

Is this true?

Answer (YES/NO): NO